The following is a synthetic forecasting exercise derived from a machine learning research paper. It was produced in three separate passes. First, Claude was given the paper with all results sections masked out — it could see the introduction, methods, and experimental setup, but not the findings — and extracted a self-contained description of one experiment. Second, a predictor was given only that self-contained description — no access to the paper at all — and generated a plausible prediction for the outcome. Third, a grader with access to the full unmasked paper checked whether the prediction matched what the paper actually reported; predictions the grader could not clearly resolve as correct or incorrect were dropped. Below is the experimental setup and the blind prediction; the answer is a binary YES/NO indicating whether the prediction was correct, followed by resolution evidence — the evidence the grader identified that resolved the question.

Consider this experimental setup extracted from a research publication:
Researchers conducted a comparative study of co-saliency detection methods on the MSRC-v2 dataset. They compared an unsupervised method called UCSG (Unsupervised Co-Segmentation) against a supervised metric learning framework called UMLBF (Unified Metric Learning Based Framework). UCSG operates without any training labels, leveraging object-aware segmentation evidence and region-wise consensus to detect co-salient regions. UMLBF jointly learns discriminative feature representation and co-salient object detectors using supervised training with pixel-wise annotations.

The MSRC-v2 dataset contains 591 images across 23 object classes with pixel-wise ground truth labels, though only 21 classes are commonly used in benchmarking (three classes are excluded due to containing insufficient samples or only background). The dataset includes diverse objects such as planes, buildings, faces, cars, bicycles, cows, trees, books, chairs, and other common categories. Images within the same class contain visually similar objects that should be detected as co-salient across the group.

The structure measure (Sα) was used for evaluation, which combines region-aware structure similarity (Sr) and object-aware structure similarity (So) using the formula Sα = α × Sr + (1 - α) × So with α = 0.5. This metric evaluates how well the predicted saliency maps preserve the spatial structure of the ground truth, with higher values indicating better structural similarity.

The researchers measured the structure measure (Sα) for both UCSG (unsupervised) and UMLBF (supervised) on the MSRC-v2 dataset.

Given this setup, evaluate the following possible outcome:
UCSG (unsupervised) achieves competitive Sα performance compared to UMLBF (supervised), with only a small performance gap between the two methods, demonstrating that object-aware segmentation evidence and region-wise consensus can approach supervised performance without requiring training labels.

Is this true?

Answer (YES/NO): NO